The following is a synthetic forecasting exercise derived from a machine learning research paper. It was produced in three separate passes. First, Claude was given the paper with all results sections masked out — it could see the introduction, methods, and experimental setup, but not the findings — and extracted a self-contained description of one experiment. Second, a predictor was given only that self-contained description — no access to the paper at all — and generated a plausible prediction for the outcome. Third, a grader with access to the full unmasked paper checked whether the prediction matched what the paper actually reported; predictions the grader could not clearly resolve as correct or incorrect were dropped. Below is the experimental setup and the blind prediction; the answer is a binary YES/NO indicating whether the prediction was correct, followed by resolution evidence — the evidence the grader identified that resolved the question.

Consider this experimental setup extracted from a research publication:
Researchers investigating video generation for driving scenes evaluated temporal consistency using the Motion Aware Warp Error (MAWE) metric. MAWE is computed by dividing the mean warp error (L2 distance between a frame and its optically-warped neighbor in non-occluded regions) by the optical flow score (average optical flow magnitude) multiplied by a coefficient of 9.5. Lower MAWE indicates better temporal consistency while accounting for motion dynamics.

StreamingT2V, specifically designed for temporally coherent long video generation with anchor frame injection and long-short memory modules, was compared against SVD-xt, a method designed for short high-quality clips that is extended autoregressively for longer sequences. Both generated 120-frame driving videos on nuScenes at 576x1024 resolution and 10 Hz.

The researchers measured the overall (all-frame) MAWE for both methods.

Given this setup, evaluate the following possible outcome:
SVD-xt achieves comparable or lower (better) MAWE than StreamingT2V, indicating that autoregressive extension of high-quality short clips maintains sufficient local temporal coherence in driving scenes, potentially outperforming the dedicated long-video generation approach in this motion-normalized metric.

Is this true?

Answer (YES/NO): YES